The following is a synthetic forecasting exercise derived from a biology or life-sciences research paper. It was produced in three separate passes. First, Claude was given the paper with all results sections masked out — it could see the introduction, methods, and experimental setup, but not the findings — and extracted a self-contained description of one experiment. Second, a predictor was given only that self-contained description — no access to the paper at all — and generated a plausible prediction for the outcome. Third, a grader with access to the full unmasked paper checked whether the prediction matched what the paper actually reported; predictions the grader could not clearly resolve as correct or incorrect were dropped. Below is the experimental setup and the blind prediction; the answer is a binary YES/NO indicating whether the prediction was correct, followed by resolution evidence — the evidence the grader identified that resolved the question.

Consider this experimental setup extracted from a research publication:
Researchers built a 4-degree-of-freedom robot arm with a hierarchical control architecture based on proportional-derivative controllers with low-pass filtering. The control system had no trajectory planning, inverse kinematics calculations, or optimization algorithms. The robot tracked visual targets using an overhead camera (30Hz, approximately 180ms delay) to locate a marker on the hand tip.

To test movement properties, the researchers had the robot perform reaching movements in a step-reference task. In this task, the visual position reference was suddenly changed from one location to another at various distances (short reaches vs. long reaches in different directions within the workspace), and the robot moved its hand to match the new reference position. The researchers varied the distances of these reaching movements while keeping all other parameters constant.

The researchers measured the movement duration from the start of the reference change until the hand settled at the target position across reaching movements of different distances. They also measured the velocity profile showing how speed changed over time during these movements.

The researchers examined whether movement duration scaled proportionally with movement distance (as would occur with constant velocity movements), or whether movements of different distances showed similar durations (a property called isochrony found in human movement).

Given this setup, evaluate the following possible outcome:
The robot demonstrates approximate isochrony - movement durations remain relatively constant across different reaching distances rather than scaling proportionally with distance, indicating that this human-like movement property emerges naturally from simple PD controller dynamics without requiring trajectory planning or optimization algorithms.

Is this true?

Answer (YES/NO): YES